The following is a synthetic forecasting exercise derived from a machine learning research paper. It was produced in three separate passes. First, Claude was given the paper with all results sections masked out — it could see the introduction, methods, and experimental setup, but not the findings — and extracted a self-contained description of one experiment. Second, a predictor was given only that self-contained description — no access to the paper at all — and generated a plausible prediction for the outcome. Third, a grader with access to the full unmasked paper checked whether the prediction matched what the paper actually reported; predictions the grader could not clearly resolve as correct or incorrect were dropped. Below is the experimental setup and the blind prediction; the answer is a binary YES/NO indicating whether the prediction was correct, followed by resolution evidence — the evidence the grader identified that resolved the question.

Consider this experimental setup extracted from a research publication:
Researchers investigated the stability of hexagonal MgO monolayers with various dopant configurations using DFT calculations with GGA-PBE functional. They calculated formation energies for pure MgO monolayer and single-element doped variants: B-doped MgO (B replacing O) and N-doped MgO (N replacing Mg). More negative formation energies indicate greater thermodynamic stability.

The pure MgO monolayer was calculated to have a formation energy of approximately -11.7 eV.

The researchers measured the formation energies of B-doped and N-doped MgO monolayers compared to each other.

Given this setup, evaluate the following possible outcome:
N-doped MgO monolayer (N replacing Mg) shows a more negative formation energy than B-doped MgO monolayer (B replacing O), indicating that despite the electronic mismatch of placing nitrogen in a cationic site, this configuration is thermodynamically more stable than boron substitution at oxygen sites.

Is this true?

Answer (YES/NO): NO